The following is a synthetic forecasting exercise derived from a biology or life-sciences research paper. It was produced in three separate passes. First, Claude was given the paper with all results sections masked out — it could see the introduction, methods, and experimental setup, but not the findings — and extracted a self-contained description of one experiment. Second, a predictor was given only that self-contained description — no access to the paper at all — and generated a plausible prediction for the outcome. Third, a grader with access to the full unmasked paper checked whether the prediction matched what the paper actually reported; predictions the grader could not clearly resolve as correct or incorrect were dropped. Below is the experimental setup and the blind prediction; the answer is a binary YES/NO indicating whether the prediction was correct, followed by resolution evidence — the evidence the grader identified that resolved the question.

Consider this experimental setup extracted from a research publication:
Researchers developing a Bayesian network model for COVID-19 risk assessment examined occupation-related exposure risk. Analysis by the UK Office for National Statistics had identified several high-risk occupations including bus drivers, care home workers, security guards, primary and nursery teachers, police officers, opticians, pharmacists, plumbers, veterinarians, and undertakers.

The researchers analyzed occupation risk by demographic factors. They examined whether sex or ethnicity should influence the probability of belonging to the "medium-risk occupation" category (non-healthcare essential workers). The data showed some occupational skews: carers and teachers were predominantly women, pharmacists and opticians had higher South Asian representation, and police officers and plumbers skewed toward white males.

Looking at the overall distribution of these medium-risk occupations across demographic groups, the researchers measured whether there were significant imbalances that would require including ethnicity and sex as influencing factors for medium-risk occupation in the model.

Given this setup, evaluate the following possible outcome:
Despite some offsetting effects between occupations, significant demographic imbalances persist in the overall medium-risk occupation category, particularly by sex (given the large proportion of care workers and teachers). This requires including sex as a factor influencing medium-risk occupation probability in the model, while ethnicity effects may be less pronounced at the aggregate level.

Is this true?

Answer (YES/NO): NO